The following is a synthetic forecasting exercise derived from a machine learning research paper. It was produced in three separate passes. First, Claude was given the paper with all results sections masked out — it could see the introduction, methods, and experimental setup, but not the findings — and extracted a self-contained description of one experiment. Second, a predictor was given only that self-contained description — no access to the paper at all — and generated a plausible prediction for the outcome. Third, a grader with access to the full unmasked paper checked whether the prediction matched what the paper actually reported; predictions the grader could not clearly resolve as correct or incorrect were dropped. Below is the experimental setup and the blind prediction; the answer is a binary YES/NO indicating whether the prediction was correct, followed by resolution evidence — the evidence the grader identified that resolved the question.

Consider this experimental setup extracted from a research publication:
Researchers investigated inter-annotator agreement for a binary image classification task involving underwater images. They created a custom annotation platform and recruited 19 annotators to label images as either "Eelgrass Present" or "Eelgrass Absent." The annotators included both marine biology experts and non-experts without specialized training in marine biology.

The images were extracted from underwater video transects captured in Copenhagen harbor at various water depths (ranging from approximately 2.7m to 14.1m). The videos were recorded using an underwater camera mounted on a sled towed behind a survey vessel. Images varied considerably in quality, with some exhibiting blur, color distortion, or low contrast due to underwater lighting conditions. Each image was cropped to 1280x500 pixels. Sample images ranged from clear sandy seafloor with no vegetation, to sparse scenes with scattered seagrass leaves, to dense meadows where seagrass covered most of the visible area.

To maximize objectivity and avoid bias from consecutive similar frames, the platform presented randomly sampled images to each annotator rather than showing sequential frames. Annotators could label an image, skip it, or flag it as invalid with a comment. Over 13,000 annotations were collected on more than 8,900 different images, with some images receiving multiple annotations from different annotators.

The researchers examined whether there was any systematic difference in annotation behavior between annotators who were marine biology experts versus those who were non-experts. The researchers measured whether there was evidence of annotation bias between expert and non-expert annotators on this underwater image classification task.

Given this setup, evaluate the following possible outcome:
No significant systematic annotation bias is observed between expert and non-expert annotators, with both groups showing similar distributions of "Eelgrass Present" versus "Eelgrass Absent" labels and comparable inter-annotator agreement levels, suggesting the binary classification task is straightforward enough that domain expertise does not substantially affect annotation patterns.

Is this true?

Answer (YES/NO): YES